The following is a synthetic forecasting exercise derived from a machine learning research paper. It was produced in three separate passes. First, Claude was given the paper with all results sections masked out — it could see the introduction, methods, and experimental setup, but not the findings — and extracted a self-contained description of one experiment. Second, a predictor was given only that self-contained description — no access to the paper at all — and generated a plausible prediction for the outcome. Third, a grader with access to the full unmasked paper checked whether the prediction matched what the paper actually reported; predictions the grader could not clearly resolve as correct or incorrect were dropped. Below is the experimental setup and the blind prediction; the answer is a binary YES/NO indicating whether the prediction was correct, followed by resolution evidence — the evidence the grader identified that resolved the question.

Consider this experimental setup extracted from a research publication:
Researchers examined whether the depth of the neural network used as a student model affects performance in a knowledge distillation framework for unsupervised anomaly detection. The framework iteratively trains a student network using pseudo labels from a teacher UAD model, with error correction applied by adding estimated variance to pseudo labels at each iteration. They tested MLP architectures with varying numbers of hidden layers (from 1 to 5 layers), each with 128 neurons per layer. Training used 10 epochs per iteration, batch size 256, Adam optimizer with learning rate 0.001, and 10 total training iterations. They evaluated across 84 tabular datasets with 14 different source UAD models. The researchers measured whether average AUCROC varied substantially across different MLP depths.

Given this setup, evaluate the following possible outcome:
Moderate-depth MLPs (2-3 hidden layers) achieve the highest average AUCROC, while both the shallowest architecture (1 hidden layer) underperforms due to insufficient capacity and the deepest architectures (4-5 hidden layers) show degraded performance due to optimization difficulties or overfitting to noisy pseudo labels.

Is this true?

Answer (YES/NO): NO